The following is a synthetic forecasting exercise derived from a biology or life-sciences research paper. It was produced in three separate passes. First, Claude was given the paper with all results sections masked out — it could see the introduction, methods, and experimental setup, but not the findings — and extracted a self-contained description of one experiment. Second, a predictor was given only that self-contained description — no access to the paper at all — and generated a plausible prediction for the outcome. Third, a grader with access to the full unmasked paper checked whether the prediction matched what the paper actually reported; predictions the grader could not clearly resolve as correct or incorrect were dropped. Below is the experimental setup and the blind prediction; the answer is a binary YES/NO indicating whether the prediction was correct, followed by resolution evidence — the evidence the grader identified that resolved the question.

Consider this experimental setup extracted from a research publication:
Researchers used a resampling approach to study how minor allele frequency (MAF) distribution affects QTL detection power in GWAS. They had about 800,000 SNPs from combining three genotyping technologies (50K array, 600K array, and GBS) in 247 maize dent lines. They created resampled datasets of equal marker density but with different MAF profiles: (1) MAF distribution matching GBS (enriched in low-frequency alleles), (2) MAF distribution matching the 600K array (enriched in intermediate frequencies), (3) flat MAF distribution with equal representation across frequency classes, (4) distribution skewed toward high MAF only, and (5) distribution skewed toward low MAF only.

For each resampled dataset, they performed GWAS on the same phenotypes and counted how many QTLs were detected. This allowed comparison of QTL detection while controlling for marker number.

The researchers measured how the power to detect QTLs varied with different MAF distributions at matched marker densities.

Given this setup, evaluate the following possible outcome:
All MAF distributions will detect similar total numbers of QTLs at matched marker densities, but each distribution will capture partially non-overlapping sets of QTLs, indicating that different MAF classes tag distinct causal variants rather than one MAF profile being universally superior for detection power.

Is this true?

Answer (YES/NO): NO